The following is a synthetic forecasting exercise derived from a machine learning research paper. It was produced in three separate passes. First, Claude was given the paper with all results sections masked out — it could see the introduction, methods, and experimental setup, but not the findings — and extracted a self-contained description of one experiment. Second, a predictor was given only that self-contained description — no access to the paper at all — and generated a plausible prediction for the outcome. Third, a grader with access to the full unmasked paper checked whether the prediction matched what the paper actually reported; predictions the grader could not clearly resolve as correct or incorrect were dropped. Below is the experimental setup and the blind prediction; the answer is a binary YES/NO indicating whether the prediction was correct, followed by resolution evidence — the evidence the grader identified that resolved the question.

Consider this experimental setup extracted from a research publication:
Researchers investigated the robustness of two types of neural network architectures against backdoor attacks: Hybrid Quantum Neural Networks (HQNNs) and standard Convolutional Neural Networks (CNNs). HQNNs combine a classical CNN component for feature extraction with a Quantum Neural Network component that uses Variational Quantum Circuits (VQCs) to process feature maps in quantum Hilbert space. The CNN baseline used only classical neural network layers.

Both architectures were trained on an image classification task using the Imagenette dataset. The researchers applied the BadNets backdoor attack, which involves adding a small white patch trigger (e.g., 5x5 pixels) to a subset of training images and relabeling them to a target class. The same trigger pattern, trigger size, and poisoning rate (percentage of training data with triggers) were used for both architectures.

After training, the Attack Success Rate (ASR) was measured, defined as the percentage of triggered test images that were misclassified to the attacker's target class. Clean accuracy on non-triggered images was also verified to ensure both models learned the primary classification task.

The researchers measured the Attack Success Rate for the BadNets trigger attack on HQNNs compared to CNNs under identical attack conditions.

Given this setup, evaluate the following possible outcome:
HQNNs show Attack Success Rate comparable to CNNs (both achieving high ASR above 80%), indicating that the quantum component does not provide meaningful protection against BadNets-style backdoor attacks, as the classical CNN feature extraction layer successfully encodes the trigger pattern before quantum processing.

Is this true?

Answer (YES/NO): NO